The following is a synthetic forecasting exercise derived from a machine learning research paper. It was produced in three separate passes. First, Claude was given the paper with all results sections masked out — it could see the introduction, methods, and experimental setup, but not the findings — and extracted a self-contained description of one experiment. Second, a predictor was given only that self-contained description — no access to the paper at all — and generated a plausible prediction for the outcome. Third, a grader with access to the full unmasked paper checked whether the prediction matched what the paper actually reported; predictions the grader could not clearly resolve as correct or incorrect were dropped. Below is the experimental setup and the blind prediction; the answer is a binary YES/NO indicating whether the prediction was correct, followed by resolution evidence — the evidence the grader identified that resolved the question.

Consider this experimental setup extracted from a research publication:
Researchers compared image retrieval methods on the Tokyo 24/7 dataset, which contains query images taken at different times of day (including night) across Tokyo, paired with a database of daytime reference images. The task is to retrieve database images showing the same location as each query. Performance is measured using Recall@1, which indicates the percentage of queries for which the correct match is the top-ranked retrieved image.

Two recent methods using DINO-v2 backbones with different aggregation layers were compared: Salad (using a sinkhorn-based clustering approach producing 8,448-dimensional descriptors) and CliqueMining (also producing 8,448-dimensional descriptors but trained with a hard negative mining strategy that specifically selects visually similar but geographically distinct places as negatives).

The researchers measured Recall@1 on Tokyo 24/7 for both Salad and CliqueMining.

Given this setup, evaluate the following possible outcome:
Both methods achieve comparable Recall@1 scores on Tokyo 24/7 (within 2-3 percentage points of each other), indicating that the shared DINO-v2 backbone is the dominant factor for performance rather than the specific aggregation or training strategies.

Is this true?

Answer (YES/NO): YES